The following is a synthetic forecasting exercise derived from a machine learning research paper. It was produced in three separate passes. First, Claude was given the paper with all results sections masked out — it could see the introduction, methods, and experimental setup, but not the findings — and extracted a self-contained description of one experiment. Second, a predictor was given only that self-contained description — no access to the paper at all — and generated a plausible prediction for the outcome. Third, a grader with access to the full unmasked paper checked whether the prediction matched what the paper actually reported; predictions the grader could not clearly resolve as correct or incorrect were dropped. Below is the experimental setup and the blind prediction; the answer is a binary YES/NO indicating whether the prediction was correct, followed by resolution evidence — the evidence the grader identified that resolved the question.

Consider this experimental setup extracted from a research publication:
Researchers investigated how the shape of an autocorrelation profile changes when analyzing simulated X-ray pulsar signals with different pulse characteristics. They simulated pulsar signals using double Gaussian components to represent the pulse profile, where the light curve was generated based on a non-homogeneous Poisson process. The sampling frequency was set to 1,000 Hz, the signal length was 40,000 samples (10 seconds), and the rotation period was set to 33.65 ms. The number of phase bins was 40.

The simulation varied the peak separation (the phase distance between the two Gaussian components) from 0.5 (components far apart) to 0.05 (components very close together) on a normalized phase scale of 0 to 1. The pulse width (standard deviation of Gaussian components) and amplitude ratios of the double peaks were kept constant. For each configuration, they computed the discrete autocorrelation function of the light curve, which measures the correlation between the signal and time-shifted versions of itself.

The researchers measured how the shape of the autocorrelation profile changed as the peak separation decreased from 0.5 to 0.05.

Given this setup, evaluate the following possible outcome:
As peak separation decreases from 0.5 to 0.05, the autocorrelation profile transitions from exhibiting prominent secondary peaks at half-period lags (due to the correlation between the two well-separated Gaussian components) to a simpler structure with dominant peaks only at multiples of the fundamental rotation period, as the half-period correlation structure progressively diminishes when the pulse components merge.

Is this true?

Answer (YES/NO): NO